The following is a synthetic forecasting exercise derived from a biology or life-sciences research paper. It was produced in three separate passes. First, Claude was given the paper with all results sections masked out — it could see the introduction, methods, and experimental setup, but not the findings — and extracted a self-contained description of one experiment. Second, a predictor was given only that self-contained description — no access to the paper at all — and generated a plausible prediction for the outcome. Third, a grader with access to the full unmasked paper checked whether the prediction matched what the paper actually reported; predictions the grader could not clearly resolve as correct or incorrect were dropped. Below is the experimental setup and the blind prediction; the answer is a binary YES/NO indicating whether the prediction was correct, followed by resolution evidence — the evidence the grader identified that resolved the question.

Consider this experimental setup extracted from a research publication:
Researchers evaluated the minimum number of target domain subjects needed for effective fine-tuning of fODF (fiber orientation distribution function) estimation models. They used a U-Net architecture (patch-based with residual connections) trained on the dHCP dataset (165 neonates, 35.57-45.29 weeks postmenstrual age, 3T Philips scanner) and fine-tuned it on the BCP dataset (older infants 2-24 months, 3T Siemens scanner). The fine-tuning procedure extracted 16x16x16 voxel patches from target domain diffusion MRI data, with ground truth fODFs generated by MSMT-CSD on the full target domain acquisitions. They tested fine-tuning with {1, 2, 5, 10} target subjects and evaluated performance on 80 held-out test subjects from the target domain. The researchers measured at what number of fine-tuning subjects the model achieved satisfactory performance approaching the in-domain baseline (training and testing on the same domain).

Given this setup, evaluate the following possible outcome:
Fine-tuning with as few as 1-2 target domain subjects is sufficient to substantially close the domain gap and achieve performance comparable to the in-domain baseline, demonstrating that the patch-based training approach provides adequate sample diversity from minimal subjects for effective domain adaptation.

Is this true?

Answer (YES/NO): NO